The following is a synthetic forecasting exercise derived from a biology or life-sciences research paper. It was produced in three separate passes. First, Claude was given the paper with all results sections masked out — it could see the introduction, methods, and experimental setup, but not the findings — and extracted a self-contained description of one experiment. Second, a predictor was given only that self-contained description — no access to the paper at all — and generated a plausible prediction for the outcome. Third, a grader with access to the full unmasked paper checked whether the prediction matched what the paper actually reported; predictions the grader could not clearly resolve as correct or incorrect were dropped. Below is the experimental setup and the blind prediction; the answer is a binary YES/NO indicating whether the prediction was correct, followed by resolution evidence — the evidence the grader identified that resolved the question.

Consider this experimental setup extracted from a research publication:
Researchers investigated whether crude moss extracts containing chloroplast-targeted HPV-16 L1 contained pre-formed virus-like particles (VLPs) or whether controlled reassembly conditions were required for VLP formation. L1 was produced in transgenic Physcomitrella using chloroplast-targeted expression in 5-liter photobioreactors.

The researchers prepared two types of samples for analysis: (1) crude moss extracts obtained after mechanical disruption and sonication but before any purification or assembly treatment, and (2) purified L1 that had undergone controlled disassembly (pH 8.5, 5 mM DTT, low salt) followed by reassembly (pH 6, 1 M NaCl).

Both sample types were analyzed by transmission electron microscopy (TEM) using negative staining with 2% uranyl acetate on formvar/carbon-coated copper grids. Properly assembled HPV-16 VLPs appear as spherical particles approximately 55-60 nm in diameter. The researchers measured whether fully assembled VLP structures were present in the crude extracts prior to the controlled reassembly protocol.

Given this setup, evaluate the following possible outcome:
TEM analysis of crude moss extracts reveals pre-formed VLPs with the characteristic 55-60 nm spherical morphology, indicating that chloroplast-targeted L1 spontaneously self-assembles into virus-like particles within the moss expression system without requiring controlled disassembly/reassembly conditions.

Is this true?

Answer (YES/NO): NO